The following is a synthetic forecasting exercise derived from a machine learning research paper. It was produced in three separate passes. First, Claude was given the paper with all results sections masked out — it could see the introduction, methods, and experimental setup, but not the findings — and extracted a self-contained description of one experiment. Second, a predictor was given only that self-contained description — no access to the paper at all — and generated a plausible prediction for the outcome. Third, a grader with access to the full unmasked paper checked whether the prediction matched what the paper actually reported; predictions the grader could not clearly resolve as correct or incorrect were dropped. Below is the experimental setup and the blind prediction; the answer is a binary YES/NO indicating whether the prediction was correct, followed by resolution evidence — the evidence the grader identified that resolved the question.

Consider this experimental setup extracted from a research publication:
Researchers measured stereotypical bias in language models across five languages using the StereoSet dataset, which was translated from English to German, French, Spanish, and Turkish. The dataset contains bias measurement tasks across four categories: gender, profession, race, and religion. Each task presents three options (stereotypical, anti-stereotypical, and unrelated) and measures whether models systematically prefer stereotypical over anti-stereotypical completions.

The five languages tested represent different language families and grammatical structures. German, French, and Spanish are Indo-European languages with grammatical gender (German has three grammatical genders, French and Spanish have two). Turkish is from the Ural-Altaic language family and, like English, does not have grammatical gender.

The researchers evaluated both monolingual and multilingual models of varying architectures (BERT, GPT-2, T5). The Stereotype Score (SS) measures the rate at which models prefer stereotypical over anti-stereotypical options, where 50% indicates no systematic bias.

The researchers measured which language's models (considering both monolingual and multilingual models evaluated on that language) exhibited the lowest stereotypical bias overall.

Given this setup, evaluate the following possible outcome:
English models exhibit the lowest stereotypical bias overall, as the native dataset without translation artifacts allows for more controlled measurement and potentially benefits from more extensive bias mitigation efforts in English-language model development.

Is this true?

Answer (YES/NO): NO